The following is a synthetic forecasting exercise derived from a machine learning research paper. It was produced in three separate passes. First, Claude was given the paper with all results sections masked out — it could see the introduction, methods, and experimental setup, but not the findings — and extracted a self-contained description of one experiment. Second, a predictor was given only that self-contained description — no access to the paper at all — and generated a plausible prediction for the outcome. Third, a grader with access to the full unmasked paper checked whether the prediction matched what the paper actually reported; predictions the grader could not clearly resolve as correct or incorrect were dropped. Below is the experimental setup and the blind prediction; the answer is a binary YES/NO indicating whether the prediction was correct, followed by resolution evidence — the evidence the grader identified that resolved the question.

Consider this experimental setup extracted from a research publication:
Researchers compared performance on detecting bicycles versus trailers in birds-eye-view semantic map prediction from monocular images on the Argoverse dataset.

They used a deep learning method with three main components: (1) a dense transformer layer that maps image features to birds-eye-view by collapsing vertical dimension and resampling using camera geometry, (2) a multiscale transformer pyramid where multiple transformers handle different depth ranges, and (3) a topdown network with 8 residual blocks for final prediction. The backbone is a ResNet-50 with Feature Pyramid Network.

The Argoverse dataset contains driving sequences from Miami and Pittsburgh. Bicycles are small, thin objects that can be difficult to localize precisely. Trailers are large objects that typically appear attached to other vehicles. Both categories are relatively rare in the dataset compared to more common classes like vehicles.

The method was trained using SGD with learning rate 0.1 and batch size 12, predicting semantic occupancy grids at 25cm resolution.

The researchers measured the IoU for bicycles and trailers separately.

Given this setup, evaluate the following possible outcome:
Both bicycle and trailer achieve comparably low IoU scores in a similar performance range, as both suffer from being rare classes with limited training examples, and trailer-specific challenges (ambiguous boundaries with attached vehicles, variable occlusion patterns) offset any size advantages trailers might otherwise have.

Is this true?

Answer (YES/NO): NO